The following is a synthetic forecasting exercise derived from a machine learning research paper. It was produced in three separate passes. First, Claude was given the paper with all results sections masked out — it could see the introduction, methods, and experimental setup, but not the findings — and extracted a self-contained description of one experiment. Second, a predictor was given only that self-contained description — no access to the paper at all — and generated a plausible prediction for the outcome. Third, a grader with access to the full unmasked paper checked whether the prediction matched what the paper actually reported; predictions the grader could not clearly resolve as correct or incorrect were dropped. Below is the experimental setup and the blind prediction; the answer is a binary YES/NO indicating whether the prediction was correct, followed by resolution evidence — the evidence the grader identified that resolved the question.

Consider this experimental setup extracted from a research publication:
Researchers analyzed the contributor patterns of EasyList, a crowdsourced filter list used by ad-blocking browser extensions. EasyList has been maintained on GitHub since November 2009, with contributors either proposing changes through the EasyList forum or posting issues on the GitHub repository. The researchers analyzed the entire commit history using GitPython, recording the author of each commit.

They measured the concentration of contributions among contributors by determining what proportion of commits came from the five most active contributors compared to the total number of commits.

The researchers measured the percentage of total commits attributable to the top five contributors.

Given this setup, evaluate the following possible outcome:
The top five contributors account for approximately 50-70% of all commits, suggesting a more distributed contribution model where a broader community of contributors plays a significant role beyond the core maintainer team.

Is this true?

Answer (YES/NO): NO